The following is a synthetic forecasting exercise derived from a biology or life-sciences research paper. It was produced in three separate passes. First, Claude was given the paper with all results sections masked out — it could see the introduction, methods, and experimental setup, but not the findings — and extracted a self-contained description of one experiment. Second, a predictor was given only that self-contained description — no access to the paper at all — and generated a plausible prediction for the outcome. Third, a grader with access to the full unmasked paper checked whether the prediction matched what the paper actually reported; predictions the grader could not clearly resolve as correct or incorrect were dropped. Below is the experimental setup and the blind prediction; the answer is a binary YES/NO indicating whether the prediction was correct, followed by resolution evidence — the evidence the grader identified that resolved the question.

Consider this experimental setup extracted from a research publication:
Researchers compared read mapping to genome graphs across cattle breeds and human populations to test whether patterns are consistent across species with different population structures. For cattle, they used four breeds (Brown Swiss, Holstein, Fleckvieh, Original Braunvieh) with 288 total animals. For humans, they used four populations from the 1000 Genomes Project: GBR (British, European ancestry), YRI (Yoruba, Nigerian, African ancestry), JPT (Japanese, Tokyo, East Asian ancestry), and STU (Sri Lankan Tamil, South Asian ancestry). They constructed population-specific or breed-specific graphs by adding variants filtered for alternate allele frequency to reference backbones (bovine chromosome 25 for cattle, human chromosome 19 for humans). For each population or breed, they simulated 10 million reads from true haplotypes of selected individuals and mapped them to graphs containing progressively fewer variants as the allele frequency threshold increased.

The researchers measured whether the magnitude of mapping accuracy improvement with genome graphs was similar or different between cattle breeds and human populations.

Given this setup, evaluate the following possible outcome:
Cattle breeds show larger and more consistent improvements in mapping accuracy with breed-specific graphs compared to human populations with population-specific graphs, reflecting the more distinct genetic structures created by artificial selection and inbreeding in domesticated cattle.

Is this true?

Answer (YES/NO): NO